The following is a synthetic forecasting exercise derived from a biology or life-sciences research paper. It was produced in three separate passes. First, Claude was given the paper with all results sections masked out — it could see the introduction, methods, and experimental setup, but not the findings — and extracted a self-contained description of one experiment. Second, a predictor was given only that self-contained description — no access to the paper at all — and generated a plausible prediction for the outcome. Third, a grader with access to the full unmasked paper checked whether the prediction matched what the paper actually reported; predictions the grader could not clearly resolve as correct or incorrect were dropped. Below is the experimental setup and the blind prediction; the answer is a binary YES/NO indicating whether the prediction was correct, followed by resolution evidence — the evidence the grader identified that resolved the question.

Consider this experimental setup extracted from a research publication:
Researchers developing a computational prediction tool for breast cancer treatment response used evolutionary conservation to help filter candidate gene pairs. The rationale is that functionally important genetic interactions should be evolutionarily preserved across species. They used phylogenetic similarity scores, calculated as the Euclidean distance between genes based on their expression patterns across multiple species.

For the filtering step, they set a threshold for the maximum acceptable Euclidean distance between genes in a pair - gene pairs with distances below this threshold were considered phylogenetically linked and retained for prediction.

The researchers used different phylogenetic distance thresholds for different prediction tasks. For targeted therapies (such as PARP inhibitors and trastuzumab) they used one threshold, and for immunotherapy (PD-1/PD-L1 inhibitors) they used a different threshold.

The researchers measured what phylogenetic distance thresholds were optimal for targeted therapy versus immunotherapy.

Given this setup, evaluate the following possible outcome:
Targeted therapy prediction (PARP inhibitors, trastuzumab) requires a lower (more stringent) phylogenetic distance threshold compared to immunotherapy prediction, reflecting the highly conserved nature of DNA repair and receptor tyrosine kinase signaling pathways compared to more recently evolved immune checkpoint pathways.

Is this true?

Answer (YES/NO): YES